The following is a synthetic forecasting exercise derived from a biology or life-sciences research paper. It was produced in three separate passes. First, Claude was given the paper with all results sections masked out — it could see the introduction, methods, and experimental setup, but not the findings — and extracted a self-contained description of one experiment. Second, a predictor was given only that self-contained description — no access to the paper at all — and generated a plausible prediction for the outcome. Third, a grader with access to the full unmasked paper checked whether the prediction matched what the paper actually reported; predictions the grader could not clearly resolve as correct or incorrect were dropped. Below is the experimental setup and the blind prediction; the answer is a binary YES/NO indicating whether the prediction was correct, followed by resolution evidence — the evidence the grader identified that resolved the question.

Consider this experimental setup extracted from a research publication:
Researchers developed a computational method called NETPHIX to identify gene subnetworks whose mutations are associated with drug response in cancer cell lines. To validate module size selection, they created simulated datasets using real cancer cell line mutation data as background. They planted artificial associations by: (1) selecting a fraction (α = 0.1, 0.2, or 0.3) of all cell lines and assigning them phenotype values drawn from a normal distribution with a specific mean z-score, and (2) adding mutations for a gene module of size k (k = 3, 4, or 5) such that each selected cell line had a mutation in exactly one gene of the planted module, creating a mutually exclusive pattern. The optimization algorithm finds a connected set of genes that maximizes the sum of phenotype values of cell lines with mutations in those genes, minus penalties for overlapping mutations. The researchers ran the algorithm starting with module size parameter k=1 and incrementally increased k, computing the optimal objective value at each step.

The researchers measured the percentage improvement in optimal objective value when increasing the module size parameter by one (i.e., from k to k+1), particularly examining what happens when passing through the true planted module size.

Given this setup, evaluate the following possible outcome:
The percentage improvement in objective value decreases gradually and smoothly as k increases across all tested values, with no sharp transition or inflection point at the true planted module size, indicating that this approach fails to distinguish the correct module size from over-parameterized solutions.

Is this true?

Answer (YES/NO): NO